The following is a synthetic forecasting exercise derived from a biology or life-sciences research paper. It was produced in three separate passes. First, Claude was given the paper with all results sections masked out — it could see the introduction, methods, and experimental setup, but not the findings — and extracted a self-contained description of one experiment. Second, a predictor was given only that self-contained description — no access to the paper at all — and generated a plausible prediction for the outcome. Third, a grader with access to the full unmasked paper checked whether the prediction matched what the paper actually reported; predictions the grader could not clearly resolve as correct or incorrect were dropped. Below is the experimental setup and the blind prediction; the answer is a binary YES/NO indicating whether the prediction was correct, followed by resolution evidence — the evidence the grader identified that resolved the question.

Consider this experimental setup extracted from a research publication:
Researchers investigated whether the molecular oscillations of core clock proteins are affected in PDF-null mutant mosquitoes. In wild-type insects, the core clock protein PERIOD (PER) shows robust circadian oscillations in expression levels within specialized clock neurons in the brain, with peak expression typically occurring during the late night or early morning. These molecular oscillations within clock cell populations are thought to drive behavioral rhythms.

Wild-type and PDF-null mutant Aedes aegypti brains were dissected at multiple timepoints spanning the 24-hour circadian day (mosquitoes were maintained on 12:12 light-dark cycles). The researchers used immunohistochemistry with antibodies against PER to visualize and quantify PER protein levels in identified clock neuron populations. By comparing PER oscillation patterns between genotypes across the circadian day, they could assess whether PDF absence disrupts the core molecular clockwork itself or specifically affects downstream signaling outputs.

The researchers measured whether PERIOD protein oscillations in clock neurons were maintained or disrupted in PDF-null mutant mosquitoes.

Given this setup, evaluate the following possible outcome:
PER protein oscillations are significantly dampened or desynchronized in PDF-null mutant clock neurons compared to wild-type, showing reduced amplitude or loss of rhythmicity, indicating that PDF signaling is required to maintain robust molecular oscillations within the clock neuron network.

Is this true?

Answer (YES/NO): YES